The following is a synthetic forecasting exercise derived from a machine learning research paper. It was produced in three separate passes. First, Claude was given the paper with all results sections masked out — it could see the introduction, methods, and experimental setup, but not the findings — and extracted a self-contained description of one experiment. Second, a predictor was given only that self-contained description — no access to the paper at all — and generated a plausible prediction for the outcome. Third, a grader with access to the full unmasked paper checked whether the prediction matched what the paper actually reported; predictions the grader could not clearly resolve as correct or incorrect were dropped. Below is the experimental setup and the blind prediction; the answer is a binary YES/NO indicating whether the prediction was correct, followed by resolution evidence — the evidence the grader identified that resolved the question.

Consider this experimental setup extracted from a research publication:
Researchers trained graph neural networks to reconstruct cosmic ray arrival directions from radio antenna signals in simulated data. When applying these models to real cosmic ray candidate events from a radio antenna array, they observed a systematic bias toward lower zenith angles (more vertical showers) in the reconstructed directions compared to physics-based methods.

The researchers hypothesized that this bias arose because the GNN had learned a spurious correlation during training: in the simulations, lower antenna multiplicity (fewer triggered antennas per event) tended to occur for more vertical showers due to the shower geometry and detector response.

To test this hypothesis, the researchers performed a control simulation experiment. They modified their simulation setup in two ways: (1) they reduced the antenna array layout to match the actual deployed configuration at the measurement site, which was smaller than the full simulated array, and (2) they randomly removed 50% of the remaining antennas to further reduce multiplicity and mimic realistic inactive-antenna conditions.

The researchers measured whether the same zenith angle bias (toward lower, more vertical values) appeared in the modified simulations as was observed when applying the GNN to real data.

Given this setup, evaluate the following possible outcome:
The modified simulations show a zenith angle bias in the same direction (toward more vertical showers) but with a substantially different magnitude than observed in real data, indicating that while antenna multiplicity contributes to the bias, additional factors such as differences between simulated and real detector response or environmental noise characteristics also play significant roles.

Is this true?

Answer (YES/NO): NO